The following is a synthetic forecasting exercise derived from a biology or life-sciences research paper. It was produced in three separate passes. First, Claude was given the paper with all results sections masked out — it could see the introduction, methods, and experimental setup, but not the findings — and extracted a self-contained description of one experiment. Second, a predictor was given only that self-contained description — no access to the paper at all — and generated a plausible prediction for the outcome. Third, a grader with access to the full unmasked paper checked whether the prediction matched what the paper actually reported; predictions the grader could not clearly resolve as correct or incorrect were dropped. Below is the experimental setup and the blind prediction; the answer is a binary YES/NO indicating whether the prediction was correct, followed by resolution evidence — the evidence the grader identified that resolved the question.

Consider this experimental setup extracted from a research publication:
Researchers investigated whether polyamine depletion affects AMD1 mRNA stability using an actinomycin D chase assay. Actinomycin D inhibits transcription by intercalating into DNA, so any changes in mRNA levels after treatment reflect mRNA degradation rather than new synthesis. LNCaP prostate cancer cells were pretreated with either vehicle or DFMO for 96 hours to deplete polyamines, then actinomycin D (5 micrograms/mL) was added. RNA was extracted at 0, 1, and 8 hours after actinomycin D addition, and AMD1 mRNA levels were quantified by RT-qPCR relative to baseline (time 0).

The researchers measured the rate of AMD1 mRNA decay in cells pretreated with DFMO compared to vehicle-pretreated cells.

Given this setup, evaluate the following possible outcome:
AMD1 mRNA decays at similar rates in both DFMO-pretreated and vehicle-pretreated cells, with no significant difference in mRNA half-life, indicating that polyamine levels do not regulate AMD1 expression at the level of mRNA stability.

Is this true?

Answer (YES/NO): NO